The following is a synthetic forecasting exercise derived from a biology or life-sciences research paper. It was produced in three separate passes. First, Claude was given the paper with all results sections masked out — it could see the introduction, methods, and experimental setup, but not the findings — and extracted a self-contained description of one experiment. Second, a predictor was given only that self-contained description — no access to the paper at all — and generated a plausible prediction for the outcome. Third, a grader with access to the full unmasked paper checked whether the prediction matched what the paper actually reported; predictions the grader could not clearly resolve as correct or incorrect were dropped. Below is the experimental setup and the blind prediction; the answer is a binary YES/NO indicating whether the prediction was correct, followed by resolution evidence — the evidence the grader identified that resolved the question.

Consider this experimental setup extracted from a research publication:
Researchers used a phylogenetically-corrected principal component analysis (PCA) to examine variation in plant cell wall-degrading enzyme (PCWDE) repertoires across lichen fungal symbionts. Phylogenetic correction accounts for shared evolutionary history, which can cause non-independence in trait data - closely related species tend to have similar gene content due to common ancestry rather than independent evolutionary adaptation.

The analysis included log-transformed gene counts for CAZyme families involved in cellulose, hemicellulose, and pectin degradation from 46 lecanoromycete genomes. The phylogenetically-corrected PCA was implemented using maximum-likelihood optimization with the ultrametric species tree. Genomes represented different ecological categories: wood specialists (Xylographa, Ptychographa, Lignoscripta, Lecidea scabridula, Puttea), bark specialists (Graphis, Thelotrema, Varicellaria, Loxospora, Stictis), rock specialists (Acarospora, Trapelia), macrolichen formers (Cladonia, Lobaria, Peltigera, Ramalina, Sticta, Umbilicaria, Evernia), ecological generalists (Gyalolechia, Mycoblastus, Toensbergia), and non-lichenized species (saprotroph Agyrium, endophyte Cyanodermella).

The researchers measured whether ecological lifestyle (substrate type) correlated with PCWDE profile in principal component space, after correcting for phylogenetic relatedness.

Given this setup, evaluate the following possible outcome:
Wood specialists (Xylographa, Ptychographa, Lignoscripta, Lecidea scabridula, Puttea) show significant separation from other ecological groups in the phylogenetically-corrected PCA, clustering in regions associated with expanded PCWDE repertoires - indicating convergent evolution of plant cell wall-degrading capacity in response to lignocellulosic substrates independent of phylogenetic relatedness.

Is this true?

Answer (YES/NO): NO